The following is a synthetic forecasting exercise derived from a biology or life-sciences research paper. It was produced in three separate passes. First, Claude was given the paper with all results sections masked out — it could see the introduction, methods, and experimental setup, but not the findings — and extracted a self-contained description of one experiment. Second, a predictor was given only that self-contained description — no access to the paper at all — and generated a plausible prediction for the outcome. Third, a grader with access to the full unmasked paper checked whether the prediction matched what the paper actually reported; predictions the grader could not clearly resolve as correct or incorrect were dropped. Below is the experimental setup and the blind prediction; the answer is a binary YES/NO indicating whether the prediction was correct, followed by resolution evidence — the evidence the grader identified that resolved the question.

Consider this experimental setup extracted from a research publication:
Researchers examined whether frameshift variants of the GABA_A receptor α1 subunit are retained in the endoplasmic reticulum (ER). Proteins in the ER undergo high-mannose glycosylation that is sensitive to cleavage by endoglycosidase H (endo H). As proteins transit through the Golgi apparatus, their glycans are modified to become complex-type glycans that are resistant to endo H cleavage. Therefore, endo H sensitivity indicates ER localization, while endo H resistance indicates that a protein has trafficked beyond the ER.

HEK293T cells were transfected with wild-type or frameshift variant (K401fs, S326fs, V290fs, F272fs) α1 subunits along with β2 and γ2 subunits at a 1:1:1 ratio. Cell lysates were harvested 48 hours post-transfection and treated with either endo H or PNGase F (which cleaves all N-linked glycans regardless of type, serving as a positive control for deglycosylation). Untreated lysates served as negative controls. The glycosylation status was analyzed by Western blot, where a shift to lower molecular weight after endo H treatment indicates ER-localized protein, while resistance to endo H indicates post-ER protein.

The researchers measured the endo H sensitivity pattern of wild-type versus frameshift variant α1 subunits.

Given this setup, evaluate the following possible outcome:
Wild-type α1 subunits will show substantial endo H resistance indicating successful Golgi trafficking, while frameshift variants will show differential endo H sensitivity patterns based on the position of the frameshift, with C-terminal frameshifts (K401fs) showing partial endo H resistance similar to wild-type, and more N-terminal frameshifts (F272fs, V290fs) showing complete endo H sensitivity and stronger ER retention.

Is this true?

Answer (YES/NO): NO